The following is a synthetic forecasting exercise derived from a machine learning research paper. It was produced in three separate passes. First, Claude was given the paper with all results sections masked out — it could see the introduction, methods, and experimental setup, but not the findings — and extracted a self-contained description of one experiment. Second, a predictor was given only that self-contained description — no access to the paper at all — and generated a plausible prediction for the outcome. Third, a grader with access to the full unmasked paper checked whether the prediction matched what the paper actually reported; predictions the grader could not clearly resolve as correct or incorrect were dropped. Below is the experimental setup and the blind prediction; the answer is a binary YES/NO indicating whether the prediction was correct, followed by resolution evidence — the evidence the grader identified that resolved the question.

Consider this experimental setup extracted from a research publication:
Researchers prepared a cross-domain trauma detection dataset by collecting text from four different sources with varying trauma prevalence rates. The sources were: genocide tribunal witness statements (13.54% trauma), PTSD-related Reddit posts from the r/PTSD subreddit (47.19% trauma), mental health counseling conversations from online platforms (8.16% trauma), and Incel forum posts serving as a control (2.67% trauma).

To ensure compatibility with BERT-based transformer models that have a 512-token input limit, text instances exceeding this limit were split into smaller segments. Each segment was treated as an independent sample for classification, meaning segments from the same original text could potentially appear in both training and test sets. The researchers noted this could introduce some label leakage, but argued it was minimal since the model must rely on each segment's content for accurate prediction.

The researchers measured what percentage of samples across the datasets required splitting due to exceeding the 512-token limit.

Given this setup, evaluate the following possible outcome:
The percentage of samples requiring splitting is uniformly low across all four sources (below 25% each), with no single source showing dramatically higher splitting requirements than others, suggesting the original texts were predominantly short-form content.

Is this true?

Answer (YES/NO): YES